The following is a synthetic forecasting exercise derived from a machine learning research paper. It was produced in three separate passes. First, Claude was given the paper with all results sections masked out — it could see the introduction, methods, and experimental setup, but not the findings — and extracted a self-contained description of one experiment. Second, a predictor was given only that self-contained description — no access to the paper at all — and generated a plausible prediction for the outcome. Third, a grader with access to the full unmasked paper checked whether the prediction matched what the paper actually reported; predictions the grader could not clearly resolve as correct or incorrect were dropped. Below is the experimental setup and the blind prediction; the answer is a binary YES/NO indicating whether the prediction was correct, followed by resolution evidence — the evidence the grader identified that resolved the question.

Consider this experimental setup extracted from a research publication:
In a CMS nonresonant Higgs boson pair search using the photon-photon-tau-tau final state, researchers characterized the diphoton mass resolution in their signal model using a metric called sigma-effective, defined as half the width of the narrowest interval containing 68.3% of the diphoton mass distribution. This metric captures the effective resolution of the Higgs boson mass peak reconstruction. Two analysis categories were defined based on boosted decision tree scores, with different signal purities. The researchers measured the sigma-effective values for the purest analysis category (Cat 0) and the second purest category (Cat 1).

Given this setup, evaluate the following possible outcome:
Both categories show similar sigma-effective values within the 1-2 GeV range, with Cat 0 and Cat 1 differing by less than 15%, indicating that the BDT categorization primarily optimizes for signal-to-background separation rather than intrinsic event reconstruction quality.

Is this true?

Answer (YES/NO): YES